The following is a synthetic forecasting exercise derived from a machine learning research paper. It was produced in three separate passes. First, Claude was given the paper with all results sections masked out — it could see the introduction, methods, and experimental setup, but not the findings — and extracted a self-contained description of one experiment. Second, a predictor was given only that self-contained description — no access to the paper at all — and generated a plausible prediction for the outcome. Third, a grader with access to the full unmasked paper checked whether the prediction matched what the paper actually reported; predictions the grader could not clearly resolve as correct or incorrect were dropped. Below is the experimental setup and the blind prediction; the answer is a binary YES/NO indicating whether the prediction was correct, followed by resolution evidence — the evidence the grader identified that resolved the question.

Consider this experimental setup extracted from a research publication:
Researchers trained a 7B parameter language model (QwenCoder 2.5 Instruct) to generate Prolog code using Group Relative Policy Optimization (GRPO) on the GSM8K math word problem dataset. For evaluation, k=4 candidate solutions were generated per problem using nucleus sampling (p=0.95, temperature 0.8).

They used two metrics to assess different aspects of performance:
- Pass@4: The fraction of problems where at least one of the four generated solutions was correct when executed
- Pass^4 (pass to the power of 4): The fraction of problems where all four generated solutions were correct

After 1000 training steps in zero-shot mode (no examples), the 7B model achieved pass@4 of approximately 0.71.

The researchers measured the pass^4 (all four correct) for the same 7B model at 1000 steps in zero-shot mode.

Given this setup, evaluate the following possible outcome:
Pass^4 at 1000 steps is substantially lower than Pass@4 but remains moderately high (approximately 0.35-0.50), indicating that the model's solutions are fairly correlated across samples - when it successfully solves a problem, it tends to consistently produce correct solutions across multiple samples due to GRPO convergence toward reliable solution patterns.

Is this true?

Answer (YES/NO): NO